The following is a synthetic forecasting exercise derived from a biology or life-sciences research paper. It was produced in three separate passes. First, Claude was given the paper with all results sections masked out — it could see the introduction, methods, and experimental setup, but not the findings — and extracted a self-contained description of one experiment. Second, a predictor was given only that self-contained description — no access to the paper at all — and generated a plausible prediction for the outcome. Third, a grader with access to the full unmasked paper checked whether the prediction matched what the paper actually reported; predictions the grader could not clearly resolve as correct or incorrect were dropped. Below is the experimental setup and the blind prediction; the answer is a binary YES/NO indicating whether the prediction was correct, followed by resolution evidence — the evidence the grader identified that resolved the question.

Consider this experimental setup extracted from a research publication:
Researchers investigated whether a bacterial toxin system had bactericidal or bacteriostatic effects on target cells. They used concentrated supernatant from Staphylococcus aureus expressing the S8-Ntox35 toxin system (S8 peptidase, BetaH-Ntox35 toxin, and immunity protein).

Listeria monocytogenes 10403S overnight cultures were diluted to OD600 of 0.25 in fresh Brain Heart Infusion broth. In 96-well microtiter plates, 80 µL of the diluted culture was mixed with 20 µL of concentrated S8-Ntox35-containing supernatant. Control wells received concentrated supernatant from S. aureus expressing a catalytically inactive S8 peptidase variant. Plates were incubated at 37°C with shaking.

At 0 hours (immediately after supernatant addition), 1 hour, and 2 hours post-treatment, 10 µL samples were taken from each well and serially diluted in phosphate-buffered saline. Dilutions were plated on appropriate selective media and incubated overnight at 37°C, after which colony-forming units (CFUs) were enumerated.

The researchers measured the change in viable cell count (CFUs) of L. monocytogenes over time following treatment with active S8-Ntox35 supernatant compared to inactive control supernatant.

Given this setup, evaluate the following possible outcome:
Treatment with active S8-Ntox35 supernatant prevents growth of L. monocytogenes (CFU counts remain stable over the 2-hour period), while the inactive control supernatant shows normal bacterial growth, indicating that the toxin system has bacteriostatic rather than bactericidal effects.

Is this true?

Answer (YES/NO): NO